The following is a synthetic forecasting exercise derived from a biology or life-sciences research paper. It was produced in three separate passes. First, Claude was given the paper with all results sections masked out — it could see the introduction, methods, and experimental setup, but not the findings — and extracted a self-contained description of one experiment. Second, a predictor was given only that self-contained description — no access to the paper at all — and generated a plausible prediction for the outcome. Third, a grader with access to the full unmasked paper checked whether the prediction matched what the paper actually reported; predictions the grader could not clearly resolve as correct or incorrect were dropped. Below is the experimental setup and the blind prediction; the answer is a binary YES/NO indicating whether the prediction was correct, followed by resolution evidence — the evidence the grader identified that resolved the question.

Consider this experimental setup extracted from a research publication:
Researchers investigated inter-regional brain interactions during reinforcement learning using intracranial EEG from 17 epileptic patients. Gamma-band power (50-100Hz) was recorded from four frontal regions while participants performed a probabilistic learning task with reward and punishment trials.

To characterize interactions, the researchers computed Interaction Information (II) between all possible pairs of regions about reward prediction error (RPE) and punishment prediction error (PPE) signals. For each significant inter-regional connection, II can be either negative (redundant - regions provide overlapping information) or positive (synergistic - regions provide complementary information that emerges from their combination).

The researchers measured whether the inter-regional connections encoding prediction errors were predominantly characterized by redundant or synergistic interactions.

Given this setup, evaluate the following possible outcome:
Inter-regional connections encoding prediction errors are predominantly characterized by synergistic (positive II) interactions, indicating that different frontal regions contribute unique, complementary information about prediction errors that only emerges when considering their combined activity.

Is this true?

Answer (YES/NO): NO